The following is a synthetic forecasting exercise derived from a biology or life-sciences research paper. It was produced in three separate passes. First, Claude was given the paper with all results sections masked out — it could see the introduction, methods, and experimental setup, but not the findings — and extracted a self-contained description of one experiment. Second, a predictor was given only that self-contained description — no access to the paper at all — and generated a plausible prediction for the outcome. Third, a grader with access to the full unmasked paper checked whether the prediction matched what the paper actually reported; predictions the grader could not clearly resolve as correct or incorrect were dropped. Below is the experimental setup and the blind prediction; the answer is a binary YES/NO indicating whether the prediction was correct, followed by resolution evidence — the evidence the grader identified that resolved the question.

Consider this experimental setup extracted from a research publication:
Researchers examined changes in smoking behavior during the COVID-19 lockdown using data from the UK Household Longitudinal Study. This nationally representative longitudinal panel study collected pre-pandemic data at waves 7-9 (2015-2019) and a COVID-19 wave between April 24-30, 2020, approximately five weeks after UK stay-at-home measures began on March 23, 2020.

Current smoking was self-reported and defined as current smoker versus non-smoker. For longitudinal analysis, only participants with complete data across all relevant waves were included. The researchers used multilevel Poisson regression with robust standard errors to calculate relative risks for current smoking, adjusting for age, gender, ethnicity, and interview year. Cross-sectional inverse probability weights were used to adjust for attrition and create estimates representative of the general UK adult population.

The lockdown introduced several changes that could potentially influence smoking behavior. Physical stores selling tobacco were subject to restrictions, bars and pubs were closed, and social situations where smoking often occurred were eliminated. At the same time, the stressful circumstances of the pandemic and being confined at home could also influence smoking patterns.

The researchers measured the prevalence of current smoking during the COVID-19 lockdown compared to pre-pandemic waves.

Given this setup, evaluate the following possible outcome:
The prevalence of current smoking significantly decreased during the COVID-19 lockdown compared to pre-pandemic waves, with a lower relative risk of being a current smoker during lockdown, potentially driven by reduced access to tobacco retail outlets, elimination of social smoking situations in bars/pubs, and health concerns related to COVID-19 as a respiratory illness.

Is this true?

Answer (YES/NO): YES